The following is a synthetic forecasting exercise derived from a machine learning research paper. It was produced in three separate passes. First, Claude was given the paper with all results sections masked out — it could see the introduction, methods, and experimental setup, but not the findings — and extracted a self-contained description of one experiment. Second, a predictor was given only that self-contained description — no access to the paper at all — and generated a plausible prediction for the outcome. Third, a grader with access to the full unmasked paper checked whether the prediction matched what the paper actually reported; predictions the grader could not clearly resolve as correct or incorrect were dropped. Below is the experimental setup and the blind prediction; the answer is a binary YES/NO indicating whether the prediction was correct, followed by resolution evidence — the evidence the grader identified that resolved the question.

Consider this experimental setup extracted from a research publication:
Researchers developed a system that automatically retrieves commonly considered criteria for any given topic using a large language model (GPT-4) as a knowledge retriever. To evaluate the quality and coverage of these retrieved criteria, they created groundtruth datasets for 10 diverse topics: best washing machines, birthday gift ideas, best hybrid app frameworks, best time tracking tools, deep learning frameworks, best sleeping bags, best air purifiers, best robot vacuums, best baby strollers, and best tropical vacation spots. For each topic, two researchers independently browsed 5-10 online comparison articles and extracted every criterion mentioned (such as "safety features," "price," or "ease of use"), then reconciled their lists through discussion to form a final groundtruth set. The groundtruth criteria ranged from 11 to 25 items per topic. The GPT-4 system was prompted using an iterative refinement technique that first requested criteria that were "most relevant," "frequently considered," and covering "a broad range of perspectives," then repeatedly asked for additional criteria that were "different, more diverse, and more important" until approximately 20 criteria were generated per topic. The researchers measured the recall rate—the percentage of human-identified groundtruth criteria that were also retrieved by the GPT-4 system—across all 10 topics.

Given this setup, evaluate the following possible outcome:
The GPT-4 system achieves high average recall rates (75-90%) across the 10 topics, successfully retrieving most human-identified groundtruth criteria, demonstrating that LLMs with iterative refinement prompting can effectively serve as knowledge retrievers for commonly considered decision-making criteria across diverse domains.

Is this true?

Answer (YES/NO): NO